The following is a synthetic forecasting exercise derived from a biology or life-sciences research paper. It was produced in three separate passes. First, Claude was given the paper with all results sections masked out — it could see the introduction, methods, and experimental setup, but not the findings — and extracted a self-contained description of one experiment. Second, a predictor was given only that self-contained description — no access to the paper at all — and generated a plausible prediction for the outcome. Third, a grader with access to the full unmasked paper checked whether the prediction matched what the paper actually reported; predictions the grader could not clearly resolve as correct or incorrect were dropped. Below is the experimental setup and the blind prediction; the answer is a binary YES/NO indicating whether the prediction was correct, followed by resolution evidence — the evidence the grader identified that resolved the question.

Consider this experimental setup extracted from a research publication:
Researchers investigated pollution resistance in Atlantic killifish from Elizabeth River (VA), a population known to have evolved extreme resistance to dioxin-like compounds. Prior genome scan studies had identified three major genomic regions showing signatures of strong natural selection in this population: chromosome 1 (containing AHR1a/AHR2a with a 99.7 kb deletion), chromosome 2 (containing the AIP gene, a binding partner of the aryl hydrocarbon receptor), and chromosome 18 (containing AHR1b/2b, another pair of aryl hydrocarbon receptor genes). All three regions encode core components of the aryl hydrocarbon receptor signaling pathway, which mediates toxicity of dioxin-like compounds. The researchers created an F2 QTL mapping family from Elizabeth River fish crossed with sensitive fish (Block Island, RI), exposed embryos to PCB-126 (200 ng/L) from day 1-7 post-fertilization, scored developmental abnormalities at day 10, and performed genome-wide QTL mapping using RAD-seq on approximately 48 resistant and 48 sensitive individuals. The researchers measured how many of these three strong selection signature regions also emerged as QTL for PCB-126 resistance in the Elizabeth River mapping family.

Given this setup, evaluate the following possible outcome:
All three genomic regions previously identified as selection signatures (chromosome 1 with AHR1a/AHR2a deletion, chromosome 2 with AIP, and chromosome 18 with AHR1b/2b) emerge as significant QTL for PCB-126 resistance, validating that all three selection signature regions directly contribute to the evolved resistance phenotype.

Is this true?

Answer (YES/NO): NO